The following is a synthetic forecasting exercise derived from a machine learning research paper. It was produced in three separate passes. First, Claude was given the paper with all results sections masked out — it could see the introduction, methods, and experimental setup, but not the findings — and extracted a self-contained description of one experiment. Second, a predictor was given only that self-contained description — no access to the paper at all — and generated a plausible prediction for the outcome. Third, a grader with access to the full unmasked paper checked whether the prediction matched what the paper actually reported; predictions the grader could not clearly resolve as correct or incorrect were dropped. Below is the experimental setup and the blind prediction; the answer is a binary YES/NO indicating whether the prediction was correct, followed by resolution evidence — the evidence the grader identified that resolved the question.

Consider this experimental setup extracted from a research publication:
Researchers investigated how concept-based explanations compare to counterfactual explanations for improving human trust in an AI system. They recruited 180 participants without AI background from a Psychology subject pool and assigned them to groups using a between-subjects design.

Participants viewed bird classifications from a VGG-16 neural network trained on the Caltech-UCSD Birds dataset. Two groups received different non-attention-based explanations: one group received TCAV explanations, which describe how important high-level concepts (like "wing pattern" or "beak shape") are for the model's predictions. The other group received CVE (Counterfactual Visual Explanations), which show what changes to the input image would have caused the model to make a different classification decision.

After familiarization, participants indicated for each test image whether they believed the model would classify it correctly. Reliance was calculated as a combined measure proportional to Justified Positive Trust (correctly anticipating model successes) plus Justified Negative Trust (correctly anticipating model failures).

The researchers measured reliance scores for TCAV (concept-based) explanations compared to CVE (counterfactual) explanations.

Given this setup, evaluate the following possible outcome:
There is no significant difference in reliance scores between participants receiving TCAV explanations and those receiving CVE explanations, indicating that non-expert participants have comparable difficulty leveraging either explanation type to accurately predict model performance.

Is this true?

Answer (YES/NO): NO